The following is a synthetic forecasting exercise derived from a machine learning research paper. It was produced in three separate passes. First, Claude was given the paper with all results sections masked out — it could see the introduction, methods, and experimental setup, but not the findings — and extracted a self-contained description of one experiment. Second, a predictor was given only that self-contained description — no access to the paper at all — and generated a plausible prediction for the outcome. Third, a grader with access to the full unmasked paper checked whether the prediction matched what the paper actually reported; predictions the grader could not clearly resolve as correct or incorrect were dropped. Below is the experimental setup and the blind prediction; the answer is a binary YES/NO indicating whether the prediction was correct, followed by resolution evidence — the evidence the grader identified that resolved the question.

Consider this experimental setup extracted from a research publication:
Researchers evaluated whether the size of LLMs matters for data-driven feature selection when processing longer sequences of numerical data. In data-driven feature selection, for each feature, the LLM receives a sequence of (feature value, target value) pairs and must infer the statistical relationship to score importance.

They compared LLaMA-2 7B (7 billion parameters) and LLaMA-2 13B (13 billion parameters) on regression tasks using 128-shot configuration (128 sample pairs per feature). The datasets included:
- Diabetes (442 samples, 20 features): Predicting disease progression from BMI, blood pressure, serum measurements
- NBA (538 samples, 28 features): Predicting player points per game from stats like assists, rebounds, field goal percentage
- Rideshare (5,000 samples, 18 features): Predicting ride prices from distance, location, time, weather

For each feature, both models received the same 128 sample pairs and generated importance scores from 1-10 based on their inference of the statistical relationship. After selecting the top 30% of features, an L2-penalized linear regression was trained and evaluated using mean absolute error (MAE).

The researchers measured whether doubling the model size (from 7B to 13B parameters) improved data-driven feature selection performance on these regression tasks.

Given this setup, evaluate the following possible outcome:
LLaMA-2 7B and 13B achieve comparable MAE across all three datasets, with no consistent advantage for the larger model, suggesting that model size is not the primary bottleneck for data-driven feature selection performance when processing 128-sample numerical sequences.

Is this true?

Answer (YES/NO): YES